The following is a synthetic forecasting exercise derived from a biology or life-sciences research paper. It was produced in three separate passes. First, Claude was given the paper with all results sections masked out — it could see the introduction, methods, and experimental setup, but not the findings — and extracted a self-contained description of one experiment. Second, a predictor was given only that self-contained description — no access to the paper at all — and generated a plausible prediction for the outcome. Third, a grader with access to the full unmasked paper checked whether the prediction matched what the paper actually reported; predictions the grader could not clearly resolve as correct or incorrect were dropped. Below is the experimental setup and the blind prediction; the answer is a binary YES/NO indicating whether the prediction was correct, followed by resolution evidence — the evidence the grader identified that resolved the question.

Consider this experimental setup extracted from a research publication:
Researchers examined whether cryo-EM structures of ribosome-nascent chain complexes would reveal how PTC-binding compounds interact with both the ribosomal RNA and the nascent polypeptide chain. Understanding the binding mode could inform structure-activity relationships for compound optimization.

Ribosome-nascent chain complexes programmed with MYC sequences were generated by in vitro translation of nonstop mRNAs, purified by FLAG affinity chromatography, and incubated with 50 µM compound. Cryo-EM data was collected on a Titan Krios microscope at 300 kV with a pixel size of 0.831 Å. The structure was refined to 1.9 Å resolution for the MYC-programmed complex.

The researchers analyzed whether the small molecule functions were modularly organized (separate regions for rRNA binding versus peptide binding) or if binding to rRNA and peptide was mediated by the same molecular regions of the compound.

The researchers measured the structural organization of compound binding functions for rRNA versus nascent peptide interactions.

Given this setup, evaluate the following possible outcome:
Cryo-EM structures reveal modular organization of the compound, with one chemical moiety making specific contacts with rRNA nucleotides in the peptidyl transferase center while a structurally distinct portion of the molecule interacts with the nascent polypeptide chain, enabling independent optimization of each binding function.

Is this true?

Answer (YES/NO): YES